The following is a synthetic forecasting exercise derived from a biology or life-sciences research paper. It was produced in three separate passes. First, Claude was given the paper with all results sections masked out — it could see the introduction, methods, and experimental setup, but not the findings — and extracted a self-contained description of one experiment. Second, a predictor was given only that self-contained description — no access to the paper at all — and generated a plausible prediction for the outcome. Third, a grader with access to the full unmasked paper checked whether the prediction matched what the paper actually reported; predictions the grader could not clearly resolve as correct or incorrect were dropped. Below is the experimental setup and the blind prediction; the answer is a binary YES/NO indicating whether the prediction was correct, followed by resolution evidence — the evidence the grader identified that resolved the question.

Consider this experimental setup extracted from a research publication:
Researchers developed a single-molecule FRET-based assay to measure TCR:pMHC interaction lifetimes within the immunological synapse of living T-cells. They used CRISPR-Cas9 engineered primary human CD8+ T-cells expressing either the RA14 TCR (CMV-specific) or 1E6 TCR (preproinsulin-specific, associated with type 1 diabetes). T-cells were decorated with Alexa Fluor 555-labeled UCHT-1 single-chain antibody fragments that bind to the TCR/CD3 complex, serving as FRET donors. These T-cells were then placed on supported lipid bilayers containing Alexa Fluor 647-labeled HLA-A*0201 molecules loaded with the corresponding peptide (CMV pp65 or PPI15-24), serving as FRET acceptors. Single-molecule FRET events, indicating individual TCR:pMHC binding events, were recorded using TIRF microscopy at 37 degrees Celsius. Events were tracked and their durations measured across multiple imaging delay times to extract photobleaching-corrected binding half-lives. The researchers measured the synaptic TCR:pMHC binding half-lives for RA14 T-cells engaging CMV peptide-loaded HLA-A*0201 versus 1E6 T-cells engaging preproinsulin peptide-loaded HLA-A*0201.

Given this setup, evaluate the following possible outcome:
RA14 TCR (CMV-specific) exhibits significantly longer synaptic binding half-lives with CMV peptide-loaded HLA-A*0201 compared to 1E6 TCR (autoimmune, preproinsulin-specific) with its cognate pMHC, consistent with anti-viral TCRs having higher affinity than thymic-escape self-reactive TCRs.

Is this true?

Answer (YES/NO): YES